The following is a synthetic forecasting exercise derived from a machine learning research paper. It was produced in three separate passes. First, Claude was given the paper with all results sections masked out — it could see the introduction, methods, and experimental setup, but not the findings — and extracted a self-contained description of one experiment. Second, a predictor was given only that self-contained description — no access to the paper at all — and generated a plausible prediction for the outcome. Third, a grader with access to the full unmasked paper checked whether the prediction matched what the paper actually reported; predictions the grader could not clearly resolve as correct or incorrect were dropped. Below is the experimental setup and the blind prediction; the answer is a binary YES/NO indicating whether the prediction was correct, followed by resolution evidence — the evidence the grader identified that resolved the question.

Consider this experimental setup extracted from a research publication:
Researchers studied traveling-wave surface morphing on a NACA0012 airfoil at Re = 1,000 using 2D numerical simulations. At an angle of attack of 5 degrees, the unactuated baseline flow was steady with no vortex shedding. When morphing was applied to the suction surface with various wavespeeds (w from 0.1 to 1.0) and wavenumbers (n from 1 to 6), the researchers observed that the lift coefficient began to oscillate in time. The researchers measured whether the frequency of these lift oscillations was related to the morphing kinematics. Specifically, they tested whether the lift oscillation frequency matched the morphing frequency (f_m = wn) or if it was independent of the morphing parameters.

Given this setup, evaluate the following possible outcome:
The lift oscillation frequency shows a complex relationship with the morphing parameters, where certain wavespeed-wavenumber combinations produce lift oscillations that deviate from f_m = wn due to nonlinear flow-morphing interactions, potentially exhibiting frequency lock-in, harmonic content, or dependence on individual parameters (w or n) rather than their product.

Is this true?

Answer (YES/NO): NO